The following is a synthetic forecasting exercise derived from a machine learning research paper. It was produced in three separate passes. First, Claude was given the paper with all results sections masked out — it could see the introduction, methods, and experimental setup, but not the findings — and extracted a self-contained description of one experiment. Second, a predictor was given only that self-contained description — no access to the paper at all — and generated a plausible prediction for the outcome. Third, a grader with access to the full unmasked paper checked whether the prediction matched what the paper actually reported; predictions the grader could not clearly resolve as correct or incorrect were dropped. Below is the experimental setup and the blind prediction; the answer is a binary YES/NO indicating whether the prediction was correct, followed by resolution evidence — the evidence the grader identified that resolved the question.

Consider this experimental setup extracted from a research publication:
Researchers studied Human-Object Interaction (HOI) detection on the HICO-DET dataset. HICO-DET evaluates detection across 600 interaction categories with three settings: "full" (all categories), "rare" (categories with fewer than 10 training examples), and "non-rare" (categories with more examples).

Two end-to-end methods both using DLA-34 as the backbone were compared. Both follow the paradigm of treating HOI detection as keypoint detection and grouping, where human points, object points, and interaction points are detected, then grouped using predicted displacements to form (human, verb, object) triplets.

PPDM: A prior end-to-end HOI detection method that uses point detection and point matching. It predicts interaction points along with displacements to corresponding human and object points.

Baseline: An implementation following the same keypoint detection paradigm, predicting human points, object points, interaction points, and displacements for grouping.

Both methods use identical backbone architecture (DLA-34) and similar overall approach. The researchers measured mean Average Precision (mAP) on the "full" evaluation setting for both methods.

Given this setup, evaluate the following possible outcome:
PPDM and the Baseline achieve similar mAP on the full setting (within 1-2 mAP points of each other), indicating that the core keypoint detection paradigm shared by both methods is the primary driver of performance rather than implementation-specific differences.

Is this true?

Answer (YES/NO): YES